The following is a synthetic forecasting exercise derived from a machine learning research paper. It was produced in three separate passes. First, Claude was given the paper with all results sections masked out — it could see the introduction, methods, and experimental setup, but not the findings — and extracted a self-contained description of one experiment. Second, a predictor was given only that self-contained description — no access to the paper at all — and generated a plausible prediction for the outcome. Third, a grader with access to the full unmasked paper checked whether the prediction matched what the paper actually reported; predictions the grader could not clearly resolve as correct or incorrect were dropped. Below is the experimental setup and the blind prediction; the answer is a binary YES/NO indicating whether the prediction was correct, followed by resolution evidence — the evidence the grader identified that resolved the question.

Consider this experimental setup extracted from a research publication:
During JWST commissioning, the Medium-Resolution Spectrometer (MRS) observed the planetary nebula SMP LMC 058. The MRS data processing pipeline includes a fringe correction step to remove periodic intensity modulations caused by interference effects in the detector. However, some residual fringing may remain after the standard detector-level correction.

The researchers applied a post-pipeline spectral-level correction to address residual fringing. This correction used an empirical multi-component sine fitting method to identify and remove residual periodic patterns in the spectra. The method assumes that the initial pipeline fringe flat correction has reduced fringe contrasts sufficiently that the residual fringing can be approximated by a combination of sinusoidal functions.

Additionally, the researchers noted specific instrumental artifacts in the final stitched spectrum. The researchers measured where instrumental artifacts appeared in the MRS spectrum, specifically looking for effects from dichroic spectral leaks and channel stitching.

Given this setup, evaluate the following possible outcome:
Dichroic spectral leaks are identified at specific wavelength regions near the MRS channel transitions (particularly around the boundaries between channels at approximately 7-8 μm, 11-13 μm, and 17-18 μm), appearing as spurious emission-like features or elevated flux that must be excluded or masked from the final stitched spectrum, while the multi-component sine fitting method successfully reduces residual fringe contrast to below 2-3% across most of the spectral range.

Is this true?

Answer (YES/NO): NO